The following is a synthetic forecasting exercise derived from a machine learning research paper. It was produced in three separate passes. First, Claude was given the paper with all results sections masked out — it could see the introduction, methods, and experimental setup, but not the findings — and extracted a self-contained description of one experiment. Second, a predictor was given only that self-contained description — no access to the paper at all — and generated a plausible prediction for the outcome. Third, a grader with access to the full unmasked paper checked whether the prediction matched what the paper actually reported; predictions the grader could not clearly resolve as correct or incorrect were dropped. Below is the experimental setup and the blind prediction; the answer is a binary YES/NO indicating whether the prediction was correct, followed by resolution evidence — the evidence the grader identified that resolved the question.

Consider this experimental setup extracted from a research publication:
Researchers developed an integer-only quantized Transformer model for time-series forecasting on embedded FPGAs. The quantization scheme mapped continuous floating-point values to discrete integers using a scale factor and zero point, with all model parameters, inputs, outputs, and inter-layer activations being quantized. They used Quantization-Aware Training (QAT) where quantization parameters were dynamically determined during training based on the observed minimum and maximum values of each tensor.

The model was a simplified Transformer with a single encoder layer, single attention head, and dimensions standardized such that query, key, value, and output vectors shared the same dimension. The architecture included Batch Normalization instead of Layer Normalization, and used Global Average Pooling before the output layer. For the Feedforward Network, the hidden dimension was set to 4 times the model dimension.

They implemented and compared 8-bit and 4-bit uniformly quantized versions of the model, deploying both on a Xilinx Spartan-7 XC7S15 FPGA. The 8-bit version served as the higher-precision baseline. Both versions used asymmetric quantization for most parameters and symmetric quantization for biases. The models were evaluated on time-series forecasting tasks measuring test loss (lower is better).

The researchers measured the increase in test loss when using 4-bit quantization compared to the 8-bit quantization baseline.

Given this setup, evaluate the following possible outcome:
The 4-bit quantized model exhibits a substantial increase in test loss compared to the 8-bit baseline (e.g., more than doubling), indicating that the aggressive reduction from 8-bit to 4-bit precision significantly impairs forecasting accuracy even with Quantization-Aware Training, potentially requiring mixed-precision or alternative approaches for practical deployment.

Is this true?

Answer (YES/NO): NO